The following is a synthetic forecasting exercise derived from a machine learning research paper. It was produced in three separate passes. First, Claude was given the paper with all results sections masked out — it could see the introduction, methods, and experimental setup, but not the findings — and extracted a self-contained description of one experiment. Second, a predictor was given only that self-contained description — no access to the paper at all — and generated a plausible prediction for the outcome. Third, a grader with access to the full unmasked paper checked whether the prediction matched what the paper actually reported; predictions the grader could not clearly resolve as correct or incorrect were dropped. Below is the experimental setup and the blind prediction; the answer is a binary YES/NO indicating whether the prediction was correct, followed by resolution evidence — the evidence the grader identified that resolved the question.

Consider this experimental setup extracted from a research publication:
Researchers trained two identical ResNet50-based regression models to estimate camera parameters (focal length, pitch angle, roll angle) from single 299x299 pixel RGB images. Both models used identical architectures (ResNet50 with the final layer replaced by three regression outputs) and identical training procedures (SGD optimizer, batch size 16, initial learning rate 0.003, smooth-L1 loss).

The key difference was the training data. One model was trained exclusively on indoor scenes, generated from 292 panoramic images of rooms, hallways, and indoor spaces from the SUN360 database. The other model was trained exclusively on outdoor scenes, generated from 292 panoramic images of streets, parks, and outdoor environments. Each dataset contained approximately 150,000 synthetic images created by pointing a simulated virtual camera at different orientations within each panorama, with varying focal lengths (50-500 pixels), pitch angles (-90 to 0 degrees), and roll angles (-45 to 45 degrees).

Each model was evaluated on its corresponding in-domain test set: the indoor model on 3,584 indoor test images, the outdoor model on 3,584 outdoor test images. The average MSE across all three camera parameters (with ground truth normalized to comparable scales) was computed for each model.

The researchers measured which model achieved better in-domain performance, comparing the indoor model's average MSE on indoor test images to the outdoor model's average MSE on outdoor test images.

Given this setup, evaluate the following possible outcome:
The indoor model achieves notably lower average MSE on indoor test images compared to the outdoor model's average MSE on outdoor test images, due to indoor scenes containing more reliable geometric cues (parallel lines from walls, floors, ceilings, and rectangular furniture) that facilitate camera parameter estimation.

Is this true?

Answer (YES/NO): YES